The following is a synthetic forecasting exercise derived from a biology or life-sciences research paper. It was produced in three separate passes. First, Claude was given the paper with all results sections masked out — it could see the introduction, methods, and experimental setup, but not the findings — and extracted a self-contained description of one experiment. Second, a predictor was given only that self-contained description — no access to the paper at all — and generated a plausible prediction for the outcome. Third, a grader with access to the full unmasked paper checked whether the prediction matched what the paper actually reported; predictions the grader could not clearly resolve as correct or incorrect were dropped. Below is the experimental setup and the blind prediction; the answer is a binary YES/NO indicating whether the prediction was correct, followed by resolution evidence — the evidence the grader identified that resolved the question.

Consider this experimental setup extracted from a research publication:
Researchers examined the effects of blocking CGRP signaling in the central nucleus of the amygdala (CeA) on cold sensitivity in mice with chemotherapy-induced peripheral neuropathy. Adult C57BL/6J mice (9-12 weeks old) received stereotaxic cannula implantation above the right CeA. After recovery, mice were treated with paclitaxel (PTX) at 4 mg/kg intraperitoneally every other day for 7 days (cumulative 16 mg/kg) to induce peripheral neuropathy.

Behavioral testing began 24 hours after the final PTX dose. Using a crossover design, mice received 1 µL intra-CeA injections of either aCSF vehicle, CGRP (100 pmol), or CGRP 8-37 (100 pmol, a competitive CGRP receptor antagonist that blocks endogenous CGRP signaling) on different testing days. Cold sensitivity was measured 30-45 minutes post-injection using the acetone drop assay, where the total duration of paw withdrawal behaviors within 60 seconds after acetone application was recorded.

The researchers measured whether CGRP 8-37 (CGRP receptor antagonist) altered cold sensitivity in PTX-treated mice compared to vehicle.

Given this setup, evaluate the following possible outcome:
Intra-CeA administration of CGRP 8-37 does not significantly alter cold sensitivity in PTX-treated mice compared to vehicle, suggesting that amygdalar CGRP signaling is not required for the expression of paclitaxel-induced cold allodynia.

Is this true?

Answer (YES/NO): YES